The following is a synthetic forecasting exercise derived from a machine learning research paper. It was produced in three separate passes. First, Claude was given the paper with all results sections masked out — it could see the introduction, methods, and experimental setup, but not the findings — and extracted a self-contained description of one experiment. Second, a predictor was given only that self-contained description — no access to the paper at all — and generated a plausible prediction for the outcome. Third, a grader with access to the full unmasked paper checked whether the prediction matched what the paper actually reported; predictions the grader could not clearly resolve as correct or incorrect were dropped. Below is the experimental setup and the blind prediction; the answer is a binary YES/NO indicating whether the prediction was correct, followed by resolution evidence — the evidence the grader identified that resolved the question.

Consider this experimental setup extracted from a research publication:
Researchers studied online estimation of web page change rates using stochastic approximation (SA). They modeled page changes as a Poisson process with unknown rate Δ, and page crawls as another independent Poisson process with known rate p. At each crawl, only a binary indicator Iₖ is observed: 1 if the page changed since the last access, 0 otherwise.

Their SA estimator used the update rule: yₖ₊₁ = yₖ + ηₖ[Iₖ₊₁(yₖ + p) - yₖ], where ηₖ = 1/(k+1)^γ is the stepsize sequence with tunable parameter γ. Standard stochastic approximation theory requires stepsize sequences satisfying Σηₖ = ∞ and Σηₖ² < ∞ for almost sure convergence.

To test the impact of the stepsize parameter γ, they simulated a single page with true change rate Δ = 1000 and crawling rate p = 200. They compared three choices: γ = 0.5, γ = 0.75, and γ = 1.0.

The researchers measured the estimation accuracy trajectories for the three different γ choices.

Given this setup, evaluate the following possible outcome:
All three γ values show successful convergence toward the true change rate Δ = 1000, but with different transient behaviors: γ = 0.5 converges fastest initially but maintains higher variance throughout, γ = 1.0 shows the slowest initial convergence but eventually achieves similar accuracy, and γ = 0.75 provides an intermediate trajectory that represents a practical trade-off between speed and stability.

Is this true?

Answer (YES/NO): NO